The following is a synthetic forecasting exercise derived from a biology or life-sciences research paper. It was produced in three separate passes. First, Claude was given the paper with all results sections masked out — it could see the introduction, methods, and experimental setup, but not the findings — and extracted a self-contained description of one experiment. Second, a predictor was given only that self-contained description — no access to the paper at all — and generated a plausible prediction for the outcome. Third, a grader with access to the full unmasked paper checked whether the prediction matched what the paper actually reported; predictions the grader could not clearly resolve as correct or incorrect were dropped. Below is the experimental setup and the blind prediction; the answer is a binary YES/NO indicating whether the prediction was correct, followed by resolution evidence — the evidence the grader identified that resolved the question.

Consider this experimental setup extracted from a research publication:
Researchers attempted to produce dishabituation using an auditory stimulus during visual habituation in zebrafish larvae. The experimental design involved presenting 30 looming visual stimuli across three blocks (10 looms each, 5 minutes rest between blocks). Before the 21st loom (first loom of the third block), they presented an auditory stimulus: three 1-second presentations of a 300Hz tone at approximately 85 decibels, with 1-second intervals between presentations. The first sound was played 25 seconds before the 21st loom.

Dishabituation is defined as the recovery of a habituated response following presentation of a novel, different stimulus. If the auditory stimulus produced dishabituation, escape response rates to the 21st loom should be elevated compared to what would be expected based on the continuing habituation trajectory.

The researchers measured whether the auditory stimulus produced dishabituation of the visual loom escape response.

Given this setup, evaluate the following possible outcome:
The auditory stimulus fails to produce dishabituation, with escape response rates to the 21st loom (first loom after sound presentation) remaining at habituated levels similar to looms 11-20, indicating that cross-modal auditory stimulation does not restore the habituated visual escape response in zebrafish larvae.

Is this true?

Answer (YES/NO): YES